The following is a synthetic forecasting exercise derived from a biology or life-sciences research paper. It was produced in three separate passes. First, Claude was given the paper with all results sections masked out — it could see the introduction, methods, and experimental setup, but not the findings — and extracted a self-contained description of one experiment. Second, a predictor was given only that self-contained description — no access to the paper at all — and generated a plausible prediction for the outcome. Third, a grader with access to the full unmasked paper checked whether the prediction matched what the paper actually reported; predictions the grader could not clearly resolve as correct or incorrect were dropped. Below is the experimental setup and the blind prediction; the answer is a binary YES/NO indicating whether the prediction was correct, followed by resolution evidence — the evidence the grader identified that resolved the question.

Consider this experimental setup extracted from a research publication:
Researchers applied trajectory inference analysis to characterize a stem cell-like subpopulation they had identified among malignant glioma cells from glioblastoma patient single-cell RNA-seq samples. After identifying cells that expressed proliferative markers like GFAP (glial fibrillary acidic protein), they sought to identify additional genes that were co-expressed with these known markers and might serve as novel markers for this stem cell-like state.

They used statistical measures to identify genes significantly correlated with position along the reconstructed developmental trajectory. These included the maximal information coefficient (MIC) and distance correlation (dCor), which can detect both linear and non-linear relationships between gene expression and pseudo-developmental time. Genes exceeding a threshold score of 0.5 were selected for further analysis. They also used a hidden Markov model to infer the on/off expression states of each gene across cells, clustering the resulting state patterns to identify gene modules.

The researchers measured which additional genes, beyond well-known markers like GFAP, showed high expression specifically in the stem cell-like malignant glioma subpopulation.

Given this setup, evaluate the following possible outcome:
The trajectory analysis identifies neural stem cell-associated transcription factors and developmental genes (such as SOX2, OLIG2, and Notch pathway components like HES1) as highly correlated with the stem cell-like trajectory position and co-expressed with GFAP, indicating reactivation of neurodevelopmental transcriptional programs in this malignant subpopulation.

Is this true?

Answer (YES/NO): NO